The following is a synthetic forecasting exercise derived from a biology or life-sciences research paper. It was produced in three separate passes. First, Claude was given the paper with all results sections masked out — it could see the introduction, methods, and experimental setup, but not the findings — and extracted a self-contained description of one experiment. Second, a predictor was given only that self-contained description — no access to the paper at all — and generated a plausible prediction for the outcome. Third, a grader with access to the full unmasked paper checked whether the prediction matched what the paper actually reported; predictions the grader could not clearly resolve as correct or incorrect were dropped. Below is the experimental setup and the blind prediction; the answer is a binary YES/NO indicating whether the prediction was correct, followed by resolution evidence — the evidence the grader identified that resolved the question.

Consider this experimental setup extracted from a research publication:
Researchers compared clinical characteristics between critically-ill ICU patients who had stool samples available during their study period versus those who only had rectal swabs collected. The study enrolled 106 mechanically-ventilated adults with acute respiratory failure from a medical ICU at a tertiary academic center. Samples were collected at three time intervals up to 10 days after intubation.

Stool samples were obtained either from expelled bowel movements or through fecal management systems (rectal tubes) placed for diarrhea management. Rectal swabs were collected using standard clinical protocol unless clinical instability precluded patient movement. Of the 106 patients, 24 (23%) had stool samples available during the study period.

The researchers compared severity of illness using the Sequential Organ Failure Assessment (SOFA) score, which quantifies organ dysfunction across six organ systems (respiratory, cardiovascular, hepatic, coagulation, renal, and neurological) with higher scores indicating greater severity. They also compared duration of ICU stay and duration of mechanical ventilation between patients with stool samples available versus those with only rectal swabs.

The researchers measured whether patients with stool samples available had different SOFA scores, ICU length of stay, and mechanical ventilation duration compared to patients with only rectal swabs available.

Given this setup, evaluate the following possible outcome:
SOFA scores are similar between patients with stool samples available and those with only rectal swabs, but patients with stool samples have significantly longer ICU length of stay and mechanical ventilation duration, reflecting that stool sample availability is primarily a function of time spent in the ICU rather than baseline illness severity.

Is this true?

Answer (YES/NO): NO